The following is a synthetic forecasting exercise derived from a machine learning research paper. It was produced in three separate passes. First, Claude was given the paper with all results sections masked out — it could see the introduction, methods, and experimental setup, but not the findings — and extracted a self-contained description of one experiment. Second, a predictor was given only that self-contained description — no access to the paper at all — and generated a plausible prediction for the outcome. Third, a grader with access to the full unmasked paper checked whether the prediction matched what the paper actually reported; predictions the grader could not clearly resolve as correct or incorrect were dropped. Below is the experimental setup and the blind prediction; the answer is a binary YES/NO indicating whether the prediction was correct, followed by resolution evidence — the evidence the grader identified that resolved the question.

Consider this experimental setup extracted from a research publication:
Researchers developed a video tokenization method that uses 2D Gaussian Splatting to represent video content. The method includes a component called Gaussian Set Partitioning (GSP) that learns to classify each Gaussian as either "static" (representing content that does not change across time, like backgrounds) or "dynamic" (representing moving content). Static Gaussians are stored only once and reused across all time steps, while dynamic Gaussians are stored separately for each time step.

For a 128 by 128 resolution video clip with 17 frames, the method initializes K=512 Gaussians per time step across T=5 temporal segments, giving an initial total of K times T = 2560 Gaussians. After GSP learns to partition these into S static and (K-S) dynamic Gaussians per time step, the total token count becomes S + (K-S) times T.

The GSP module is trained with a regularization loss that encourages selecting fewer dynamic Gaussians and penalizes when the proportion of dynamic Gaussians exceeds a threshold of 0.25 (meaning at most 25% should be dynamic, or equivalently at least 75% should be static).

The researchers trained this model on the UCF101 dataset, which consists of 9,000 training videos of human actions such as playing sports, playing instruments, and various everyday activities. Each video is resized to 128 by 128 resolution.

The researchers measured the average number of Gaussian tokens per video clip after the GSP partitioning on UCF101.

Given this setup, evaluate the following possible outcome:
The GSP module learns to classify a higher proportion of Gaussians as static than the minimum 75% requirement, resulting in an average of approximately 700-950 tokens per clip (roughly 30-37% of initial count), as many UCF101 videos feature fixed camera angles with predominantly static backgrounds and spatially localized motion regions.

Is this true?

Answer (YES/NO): NO